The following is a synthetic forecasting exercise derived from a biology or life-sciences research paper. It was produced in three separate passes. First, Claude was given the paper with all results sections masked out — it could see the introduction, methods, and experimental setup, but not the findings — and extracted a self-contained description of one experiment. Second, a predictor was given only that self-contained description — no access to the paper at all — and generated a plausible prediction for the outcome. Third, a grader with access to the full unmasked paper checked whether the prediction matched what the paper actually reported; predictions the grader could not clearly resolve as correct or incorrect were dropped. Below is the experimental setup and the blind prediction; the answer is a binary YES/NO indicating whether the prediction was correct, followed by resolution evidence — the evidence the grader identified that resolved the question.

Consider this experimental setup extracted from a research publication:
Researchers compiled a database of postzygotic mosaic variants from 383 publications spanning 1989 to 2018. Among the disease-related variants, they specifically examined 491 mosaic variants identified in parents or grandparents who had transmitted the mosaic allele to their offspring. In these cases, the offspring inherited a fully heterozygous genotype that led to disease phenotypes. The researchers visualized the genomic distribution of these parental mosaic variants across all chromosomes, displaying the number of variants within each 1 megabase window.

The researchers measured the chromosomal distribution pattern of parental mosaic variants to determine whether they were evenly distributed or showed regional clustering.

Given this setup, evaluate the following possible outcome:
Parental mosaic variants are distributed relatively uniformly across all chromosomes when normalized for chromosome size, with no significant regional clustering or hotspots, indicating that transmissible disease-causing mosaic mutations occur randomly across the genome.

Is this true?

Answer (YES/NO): NO